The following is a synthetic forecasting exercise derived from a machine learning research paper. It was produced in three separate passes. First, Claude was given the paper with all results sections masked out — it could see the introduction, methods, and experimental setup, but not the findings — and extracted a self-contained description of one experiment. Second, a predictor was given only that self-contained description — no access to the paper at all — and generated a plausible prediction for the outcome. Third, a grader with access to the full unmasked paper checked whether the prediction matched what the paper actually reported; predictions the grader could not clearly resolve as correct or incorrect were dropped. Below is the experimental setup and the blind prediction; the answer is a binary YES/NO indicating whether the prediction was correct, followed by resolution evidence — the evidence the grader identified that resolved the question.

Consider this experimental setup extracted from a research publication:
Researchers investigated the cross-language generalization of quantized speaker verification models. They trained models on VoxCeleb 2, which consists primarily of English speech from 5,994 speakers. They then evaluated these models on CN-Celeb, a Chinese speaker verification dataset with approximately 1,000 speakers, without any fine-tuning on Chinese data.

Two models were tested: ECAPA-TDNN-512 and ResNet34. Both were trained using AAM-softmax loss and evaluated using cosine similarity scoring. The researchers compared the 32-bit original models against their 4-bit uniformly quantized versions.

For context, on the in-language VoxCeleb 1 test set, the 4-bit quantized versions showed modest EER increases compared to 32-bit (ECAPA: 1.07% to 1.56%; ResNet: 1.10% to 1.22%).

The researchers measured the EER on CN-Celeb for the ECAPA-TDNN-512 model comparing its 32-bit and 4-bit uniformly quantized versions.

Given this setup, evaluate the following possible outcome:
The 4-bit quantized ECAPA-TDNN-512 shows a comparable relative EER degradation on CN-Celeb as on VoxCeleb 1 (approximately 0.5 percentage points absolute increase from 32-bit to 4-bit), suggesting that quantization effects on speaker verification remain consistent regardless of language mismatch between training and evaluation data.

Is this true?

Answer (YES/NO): NO